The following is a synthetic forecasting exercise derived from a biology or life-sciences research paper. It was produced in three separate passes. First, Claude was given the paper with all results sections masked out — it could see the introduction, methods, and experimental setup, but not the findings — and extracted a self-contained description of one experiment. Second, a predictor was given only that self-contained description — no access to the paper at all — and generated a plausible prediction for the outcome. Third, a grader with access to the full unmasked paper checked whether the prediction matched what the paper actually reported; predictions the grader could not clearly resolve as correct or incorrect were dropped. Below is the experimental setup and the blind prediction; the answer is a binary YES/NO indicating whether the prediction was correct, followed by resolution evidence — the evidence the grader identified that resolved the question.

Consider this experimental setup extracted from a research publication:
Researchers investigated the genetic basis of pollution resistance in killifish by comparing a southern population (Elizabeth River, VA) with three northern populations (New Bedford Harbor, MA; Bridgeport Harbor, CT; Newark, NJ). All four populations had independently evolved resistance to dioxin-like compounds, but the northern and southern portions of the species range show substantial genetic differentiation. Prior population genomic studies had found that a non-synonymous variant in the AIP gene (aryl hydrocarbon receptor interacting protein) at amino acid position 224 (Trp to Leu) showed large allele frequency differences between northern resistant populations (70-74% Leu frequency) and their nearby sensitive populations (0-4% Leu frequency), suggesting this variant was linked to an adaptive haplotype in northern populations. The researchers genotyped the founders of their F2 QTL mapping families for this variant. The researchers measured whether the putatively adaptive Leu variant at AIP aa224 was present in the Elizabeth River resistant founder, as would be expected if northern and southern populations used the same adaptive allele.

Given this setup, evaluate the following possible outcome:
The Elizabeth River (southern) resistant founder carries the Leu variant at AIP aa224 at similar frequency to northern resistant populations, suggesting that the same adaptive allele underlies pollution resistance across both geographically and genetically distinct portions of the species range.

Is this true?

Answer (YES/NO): NO